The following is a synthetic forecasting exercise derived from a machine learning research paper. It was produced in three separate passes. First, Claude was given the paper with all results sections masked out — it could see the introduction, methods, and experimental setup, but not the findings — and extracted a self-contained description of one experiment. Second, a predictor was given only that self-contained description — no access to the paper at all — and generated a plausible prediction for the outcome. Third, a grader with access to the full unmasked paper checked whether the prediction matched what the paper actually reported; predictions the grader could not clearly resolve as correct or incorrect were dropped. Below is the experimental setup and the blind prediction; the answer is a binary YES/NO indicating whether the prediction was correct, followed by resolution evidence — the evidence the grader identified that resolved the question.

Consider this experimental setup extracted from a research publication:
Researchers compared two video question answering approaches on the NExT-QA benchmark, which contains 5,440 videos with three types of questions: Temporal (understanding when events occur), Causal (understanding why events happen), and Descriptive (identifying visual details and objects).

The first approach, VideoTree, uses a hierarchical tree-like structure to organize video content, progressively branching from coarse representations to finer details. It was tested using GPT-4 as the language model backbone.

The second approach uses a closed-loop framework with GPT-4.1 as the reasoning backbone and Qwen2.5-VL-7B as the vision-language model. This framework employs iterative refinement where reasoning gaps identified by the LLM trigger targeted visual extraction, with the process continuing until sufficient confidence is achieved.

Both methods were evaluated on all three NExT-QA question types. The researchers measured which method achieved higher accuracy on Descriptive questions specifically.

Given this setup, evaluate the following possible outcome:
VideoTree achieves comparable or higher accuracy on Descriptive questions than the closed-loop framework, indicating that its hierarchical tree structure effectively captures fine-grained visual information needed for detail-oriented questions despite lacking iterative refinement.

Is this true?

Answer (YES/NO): YES